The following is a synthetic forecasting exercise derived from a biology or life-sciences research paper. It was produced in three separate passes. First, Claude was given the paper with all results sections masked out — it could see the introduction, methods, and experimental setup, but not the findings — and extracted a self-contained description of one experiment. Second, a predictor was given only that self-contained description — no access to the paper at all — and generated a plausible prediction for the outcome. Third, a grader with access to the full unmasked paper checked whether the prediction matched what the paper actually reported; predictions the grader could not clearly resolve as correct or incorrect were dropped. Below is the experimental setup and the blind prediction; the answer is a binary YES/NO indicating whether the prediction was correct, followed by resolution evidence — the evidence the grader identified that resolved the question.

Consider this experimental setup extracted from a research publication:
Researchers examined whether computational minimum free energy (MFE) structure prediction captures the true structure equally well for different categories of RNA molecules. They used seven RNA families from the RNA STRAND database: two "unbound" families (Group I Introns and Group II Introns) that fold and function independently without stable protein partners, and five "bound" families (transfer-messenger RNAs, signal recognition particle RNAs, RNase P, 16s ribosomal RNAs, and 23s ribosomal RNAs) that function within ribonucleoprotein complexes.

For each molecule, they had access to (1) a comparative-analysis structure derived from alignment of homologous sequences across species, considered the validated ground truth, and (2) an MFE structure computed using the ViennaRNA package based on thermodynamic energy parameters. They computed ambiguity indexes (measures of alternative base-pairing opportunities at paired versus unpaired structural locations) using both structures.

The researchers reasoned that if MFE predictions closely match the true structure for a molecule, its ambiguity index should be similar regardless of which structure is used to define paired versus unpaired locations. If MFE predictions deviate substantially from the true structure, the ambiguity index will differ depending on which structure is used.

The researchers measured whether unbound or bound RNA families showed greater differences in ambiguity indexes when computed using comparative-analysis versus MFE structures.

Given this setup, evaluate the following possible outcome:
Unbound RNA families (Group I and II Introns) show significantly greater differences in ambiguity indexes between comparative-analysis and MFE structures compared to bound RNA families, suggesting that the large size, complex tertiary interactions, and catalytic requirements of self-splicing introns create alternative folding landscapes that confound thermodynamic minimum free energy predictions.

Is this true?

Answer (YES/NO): NO